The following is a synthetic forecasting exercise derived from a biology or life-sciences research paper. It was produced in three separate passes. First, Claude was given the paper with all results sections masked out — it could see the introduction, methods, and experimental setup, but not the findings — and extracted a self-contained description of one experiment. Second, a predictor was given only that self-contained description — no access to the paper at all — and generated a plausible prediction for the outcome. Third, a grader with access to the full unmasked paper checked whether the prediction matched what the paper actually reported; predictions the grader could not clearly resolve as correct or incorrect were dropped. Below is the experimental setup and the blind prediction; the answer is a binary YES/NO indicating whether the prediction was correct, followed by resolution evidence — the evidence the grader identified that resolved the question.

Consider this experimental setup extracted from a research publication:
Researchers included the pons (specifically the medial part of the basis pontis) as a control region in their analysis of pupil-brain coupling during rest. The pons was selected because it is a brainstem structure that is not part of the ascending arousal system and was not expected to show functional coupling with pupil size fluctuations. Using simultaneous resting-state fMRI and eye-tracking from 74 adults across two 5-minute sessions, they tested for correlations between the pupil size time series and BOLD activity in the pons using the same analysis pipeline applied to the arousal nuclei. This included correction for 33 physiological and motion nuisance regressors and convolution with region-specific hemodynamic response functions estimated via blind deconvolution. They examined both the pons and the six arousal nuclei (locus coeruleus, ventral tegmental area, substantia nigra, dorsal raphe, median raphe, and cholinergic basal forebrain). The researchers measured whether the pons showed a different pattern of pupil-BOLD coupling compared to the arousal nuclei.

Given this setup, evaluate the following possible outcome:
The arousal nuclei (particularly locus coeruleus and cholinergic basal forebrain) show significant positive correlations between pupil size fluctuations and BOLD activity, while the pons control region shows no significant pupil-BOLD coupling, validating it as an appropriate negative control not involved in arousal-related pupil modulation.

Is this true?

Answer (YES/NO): YES